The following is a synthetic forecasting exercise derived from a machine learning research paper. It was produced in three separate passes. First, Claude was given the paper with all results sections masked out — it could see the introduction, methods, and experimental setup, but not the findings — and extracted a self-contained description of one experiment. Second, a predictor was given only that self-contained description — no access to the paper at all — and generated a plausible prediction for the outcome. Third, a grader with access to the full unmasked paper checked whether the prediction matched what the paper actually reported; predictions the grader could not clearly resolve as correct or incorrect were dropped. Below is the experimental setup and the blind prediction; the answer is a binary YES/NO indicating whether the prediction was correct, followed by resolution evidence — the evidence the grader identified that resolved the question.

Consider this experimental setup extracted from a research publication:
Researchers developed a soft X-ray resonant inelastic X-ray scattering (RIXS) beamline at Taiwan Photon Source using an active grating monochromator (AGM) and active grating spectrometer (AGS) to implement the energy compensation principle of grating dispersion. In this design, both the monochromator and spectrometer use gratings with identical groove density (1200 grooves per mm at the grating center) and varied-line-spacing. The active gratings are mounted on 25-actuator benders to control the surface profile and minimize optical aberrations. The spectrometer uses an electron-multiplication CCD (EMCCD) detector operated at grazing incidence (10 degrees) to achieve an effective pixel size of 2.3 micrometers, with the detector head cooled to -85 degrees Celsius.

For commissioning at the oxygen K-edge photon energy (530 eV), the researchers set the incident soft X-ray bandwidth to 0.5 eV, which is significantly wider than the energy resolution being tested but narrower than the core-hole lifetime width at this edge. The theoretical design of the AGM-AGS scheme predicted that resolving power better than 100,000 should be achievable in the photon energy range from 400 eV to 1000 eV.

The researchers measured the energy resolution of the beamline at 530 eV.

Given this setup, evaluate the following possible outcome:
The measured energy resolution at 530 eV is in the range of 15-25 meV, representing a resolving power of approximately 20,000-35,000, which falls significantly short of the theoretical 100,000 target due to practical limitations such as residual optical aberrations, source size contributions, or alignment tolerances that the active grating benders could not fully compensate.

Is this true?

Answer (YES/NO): NO